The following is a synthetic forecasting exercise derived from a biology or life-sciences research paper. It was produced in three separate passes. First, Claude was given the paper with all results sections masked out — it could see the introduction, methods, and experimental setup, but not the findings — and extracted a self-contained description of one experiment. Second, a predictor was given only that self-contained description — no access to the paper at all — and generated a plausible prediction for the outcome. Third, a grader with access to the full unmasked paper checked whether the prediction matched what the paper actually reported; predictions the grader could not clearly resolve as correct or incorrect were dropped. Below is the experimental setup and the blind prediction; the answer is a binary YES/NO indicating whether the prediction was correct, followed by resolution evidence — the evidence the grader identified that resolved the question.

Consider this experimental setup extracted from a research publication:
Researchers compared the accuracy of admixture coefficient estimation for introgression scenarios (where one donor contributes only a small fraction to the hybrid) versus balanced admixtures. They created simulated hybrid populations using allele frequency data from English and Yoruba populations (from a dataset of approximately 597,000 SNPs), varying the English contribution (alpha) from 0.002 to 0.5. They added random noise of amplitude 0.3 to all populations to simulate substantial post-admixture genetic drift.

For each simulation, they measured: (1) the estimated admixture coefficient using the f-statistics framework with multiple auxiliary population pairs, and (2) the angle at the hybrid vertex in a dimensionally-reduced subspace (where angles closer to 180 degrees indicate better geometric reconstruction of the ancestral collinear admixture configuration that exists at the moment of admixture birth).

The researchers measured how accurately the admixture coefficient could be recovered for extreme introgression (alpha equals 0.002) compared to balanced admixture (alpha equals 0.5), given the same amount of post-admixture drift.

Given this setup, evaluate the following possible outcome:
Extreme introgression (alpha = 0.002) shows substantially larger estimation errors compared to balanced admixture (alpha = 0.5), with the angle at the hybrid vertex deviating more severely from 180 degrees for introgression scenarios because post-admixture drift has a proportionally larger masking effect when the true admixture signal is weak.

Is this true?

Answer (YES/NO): YES